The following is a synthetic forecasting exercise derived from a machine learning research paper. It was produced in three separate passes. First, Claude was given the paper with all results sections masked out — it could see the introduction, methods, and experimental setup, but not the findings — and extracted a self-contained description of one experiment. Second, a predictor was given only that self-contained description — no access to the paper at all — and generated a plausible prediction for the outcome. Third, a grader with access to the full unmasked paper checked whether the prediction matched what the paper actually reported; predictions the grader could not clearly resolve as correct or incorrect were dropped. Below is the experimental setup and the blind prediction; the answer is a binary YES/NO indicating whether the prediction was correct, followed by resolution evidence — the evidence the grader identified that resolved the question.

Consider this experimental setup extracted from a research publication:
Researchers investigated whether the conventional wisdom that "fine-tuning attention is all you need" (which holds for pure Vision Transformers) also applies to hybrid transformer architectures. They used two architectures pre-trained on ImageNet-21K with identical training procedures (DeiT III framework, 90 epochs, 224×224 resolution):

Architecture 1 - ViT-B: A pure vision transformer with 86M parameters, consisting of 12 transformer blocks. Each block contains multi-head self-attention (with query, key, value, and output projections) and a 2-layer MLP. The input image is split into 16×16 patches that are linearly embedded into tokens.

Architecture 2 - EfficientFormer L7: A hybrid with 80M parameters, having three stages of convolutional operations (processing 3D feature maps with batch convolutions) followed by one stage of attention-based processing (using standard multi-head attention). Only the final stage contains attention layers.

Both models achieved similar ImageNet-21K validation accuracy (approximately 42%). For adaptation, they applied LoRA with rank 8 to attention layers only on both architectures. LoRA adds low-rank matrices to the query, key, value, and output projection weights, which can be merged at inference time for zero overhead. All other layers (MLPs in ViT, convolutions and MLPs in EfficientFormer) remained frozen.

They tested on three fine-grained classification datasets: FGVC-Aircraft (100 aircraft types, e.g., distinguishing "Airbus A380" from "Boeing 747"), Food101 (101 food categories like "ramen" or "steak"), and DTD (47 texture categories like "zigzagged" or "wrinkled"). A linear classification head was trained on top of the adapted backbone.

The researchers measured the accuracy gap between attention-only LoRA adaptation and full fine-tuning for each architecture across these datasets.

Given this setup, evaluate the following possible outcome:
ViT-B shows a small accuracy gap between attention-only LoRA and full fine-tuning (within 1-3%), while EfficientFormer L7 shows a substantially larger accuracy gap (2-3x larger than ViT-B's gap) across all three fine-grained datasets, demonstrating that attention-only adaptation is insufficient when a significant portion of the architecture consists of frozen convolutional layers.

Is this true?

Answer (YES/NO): NO